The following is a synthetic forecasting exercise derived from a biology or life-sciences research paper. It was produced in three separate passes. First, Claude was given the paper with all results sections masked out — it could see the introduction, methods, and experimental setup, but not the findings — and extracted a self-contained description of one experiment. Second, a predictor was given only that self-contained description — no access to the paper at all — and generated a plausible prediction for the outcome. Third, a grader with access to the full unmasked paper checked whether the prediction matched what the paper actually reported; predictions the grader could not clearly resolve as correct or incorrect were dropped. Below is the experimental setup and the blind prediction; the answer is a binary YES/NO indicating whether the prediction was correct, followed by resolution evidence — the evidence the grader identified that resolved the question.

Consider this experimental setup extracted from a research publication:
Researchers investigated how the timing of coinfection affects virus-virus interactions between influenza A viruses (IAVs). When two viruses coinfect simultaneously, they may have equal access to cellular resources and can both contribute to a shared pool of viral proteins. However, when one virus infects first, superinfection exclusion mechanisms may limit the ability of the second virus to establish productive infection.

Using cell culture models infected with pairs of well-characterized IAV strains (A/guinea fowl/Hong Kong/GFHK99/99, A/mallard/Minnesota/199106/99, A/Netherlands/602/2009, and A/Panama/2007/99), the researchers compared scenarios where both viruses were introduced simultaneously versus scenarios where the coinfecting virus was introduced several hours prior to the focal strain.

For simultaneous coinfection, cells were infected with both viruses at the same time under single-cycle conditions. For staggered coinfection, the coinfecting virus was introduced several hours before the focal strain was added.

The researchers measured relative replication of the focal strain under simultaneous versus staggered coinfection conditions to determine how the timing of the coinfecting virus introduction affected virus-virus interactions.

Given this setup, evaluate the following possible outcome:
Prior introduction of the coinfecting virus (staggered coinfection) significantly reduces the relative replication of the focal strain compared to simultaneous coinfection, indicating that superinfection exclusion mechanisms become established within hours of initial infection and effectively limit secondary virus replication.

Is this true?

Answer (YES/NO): YES